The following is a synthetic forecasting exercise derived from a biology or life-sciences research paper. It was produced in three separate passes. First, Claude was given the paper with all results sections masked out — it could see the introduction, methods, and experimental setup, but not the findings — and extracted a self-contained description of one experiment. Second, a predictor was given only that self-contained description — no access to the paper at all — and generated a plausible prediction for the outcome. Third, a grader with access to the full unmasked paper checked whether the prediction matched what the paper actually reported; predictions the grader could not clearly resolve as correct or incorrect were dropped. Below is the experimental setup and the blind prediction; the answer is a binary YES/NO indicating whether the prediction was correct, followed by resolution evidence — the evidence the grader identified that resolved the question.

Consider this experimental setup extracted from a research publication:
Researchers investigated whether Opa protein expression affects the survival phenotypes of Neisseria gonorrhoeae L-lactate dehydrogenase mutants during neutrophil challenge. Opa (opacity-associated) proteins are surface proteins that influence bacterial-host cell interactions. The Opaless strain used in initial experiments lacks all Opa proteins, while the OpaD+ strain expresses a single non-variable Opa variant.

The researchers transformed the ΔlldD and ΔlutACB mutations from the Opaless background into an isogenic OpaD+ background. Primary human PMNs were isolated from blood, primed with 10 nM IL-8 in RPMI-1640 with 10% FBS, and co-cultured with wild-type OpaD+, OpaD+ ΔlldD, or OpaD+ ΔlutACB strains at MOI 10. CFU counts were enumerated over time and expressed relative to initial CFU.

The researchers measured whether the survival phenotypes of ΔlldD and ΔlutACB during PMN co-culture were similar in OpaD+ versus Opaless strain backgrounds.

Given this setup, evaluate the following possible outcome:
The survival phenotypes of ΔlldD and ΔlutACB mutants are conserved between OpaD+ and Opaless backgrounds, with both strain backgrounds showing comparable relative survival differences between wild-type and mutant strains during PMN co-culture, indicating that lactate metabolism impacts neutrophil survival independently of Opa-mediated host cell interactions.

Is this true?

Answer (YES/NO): YES